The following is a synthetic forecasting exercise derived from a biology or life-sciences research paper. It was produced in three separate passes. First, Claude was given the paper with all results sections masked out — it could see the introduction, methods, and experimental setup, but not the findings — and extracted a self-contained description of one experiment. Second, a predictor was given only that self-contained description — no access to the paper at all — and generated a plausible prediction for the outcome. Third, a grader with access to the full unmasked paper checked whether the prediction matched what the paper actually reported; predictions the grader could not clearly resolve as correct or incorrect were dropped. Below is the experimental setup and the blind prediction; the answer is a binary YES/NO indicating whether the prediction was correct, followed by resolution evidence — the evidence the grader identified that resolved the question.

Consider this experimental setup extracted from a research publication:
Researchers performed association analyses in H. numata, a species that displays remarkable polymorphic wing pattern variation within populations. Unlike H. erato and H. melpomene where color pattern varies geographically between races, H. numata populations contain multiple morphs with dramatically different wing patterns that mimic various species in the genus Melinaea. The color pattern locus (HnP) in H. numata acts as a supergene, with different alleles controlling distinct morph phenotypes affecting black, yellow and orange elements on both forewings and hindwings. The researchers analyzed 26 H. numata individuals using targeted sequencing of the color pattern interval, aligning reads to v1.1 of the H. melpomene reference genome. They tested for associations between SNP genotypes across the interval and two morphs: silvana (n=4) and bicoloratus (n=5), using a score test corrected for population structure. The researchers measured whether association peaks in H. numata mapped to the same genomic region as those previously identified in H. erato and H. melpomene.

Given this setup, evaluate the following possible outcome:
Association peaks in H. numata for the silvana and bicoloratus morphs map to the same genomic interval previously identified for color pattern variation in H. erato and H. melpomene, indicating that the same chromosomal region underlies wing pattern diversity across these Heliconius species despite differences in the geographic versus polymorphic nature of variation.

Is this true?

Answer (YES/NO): YES